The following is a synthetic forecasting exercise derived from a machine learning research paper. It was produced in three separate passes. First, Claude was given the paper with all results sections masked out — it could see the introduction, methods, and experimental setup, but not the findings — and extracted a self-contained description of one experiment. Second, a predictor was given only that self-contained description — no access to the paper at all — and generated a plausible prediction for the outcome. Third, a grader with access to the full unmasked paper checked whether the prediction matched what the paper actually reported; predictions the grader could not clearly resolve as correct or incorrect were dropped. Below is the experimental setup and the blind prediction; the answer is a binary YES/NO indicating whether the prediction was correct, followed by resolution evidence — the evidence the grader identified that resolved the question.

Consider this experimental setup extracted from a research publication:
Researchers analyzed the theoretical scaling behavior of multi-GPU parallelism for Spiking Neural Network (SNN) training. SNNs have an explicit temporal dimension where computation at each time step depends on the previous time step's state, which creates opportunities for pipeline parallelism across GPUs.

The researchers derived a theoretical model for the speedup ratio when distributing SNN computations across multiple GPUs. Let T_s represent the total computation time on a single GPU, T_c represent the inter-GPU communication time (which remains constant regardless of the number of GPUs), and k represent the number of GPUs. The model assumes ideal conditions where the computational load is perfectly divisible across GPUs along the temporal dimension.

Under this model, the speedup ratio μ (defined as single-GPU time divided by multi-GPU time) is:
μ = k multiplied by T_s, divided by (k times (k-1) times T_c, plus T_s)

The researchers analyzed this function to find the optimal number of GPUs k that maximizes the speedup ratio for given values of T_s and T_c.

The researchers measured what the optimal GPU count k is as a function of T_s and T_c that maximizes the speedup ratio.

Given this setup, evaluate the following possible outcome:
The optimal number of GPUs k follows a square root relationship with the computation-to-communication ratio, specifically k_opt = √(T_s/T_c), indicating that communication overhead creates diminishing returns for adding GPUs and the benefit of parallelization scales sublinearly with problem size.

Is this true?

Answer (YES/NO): YES